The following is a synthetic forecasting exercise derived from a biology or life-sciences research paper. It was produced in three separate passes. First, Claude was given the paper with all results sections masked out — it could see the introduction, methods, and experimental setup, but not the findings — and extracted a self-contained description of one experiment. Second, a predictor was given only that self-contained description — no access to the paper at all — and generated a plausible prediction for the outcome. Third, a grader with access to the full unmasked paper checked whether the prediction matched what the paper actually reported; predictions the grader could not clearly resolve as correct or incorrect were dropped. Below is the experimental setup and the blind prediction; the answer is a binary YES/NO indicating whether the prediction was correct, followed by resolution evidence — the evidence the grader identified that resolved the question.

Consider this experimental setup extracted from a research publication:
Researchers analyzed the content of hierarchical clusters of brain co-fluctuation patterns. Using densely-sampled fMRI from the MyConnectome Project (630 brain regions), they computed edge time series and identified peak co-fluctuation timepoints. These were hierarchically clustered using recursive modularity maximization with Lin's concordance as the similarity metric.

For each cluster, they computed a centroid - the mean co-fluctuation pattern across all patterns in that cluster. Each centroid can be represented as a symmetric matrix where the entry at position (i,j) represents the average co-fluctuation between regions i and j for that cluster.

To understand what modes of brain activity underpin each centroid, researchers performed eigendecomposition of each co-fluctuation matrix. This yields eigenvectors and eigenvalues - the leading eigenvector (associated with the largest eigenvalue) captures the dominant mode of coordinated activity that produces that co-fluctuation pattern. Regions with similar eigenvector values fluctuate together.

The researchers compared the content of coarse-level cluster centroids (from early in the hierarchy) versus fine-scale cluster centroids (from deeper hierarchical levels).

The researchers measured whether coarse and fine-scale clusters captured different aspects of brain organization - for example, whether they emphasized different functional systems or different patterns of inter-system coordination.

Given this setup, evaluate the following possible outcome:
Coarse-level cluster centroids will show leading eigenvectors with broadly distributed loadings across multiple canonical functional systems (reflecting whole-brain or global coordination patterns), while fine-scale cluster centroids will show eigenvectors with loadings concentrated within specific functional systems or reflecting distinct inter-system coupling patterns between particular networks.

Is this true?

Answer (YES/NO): YES